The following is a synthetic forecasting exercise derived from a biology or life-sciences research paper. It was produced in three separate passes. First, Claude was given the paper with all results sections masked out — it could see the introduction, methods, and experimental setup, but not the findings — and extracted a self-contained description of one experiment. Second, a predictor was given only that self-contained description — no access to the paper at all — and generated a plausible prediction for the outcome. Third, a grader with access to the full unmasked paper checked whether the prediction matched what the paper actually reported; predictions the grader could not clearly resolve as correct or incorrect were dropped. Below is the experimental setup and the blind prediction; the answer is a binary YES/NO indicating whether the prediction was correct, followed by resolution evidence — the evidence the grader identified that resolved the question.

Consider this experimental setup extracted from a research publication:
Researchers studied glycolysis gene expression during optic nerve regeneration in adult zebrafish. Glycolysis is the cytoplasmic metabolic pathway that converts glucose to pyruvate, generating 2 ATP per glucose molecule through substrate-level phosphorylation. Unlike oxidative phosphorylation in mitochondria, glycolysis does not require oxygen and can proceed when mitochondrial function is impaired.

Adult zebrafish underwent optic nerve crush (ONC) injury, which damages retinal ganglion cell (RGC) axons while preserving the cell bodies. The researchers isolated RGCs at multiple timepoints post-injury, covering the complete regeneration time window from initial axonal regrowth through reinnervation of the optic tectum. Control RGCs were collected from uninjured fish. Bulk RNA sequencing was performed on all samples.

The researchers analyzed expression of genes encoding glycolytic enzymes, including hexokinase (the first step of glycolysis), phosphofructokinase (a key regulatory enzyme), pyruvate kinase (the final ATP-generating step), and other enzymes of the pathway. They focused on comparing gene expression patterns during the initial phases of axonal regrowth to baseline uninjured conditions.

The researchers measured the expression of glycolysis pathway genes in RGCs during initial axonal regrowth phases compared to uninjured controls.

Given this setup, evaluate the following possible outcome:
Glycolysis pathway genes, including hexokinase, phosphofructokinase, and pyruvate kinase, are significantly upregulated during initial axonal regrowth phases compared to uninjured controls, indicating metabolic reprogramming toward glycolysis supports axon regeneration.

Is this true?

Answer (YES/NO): NO